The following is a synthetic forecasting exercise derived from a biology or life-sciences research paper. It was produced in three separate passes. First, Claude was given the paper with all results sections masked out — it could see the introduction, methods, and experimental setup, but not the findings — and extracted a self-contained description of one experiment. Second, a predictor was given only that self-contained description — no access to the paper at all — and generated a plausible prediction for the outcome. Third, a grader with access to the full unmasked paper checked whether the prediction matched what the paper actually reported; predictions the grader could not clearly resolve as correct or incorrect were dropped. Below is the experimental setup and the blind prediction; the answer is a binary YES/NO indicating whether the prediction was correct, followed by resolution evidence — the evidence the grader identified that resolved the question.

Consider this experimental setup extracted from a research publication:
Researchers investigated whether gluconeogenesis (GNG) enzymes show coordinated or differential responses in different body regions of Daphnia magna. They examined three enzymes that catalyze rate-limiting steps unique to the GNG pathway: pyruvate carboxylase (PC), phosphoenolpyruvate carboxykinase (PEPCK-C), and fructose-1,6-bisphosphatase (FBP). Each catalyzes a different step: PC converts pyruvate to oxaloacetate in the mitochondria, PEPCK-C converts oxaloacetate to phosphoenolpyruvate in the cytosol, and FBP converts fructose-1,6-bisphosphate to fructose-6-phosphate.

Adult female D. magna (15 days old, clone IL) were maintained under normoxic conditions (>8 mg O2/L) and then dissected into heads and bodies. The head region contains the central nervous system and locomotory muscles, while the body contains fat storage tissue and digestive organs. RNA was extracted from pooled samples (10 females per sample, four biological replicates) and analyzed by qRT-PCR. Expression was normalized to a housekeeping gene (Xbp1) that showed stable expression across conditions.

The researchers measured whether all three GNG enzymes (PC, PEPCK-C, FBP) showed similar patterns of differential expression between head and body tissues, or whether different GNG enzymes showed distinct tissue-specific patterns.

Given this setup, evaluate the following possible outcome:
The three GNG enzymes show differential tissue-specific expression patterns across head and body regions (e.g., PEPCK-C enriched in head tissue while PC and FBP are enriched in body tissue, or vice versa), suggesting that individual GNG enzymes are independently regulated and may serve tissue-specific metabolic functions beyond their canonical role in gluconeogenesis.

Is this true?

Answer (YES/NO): NO